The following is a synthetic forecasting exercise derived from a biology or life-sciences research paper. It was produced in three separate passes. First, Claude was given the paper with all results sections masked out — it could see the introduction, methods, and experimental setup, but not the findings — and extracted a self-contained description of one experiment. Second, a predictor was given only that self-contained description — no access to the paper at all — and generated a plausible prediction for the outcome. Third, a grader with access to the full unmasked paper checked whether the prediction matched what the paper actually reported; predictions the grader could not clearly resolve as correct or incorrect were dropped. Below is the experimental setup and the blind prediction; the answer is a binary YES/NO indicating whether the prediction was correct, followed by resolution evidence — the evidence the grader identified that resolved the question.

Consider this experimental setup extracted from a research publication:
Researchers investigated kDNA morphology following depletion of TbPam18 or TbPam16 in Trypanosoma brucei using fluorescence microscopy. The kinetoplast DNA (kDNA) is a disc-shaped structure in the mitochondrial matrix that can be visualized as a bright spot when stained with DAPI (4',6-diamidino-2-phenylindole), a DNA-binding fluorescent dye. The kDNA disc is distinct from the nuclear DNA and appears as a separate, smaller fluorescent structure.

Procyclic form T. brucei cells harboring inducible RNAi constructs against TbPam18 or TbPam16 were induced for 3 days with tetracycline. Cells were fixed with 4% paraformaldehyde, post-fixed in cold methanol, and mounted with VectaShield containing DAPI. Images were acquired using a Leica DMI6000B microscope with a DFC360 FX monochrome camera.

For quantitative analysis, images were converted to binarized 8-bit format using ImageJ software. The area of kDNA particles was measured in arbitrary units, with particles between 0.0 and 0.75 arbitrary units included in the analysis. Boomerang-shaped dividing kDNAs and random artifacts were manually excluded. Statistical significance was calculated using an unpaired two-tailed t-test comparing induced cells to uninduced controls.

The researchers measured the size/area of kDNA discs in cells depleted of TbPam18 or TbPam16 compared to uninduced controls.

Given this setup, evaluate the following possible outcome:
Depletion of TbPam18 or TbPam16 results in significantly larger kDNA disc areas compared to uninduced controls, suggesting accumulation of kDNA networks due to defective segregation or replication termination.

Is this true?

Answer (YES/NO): NO